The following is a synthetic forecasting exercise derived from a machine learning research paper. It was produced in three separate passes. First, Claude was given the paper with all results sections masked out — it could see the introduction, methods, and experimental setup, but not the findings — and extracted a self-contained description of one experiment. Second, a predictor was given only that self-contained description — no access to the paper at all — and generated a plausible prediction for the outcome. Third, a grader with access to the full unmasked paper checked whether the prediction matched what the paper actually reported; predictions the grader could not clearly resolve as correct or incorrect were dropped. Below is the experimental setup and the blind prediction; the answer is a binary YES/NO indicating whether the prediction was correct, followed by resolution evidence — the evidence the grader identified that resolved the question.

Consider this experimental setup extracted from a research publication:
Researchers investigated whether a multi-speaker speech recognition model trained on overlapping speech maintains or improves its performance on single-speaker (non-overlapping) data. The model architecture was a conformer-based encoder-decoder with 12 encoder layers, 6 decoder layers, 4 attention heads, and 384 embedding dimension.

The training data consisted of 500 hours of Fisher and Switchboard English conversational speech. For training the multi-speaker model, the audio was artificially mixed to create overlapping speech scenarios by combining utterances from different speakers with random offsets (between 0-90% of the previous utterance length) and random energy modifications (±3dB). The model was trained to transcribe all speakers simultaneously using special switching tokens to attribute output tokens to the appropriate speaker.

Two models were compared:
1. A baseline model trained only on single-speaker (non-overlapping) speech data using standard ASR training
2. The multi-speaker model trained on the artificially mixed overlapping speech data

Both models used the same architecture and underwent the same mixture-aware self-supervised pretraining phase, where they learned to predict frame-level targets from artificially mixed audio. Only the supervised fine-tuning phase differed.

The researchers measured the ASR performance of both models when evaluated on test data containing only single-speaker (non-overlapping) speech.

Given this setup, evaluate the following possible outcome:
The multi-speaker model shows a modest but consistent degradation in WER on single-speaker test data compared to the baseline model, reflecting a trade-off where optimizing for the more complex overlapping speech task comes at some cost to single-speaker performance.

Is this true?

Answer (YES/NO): NO